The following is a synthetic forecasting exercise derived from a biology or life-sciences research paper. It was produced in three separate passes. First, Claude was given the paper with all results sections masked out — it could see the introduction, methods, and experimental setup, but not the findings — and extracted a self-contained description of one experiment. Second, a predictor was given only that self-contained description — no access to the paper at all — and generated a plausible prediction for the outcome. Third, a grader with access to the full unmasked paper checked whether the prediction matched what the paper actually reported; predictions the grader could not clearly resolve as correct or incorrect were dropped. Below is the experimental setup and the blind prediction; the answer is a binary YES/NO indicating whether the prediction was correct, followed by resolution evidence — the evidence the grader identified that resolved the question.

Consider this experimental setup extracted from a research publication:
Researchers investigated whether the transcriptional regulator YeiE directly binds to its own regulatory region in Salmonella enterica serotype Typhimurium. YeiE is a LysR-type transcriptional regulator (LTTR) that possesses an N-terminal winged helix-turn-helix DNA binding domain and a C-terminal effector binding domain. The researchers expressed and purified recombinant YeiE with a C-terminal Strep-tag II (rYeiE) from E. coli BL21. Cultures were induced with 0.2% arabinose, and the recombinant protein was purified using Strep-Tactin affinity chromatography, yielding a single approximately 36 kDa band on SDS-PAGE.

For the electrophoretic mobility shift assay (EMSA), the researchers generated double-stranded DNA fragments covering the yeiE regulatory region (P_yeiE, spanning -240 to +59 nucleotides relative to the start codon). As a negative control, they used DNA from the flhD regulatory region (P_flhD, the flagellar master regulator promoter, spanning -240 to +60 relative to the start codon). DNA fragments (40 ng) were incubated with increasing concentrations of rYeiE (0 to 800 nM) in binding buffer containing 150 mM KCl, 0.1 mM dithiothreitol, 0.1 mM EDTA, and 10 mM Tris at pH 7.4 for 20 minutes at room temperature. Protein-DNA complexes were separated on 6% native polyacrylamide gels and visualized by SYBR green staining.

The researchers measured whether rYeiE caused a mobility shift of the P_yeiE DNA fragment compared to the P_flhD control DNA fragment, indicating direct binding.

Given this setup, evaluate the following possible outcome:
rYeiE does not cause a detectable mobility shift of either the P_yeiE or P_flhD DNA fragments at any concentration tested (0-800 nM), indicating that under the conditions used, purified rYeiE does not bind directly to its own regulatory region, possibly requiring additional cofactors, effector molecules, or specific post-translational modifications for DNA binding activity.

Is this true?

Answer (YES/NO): NO